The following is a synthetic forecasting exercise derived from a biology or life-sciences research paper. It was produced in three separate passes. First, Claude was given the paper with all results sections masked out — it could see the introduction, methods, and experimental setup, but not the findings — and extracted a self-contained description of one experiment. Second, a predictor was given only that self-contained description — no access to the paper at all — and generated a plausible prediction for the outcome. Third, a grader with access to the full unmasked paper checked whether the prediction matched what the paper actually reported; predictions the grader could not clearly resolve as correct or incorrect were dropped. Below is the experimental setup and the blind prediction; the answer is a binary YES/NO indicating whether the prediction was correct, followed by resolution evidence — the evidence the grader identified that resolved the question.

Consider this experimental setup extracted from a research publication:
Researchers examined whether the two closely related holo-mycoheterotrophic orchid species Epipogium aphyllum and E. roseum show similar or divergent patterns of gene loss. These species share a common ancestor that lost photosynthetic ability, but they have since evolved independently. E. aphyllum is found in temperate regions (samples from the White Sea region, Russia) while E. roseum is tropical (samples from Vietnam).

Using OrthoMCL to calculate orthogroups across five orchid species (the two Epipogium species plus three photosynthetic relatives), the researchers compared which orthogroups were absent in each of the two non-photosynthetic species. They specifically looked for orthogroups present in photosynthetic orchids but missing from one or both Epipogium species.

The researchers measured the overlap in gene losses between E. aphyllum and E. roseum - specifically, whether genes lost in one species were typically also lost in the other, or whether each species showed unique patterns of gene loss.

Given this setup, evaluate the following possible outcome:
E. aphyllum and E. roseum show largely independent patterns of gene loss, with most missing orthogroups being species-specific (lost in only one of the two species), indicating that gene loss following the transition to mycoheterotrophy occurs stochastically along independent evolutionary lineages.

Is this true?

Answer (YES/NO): NO